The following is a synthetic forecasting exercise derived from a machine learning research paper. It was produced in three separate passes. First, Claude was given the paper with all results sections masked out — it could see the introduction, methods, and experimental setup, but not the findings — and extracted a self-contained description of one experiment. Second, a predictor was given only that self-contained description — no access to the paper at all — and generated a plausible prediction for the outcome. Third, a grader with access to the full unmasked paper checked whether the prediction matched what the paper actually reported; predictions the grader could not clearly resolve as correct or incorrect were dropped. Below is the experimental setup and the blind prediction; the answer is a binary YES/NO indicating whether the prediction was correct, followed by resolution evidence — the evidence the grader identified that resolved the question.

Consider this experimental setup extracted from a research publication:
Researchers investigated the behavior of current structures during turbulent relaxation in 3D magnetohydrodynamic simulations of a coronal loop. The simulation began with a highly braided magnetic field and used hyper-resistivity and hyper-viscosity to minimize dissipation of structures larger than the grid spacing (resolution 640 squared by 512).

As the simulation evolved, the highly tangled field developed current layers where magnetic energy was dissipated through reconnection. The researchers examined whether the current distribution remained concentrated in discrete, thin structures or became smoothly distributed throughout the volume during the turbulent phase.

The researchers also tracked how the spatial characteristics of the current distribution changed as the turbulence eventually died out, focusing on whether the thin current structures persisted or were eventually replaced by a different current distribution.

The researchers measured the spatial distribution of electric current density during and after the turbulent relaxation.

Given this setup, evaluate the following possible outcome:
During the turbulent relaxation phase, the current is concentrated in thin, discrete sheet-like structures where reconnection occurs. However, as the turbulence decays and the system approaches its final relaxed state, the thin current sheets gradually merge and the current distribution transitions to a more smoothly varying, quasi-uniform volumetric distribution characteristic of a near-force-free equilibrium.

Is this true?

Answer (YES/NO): YES